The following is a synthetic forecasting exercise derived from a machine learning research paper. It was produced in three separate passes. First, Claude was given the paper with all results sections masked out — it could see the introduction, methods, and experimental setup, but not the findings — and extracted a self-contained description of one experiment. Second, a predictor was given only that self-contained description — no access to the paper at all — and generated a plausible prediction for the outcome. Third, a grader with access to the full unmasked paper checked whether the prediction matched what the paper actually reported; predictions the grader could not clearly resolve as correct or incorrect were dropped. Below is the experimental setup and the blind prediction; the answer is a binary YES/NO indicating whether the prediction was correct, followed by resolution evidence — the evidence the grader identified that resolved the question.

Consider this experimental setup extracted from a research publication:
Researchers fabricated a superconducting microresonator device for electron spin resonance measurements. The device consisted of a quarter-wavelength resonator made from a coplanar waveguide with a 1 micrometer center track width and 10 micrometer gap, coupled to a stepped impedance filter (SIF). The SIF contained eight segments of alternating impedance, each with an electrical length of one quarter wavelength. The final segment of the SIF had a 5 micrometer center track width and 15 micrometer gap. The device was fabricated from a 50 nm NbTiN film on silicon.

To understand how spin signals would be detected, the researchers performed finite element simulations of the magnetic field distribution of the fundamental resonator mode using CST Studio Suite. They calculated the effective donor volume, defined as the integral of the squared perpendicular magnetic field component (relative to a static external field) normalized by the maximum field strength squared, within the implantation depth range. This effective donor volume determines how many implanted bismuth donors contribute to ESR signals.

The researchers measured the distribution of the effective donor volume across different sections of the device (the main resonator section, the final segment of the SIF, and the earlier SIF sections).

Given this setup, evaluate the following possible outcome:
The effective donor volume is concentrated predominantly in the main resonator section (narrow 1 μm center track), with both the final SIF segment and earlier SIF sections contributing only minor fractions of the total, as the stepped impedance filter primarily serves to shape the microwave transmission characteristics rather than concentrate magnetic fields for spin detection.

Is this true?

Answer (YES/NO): NO